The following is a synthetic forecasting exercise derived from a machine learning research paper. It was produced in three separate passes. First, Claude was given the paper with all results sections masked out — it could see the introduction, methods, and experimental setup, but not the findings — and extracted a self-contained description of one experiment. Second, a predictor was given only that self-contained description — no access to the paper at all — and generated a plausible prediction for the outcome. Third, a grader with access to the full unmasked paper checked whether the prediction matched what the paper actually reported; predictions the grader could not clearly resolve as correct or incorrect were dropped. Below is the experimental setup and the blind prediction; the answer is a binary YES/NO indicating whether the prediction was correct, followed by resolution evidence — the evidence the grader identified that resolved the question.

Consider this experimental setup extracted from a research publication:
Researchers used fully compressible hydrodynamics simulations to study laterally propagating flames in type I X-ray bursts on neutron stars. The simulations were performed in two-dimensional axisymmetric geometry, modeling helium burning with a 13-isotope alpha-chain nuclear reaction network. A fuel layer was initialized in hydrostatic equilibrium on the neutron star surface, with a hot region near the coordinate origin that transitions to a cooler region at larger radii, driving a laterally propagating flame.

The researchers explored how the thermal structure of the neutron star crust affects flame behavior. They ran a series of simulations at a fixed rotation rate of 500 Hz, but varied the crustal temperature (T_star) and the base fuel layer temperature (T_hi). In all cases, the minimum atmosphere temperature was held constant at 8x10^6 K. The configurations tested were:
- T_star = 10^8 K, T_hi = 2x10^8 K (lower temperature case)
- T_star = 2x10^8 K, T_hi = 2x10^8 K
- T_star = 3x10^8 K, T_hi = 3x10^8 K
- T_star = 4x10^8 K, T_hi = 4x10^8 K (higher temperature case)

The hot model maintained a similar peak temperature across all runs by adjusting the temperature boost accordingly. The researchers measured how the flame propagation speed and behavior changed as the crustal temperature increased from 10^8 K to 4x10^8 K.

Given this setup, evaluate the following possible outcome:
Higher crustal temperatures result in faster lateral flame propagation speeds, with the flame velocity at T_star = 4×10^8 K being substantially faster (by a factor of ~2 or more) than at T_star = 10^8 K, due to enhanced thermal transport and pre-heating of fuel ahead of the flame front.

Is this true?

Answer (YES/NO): NO